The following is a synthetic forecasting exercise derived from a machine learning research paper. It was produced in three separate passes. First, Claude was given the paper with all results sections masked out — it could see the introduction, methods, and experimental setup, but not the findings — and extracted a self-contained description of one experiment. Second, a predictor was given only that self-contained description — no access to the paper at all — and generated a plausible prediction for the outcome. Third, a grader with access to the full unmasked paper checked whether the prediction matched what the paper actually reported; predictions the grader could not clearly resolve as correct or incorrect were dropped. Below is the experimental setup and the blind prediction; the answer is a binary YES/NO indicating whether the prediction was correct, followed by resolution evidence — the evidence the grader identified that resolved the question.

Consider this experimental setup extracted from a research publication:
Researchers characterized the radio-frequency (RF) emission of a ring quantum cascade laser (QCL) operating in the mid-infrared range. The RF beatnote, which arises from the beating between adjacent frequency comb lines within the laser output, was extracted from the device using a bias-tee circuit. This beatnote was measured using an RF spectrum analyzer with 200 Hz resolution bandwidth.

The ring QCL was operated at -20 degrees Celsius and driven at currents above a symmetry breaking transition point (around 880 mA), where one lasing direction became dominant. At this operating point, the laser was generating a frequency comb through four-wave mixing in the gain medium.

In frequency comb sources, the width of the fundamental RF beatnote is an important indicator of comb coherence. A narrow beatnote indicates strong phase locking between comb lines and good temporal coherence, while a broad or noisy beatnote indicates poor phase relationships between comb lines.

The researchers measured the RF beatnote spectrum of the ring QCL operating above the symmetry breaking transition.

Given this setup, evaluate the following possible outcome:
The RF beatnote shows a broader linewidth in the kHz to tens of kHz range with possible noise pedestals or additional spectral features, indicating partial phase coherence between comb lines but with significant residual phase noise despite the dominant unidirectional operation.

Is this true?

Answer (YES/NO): NO